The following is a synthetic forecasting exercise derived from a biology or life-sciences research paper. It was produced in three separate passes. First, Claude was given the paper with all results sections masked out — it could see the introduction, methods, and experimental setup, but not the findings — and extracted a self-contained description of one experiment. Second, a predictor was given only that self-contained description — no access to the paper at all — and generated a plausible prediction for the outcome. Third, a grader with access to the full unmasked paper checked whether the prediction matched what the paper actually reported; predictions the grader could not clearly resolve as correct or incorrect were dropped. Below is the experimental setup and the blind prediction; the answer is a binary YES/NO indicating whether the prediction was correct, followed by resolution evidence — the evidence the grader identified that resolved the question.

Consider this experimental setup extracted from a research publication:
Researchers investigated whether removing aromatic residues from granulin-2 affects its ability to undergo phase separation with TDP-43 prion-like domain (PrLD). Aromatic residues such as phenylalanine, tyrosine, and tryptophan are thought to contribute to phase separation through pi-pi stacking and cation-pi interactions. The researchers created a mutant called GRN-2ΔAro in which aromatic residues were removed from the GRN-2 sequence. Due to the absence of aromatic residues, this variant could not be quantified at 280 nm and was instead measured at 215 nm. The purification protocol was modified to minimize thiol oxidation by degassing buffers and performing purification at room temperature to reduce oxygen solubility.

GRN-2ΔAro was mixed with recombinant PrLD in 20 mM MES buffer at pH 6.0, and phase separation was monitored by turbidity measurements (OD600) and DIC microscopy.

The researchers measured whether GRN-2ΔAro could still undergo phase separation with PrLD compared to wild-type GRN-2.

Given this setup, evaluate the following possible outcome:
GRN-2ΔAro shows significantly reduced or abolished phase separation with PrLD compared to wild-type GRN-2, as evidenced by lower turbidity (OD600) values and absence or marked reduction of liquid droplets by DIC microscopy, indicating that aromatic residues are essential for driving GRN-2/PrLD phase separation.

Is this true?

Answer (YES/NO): NO